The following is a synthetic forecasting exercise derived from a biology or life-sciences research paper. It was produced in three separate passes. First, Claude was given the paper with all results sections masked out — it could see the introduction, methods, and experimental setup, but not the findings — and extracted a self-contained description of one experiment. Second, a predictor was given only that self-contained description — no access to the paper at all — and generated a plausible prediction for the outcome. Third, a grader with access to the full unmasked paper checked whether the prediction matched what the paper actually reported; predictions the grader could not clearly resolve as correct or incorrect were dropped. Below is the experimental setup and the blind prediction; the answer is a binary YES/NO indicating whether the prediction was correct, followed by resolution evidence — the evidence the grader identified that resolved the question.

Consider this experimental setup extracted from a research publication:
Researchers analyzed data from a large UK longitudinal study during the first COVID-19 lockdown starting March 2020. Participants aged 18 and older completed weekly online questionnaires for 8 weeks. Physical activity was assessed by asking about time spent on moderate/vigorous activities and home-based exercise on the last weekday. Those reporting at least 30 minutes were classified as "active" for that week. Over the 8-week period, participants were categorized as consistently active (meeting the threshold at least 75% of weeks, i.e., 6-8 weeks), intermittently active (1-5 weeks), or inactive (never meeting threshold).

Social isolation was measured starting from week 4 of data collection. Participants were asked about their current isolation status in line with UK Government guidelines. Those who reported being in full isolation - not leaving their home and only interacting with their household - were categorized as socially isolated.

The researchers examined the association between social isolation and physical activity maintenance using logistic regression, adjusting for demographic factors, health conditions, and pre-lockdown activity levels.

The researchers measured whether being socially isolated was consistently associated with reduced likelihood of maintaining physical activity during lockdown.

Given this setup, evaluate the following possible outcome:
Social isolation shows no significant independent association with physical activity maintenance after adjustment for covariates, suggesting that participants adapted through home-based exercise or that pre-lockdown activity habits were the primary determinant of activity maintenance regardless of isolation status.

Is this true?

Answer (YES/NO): YES